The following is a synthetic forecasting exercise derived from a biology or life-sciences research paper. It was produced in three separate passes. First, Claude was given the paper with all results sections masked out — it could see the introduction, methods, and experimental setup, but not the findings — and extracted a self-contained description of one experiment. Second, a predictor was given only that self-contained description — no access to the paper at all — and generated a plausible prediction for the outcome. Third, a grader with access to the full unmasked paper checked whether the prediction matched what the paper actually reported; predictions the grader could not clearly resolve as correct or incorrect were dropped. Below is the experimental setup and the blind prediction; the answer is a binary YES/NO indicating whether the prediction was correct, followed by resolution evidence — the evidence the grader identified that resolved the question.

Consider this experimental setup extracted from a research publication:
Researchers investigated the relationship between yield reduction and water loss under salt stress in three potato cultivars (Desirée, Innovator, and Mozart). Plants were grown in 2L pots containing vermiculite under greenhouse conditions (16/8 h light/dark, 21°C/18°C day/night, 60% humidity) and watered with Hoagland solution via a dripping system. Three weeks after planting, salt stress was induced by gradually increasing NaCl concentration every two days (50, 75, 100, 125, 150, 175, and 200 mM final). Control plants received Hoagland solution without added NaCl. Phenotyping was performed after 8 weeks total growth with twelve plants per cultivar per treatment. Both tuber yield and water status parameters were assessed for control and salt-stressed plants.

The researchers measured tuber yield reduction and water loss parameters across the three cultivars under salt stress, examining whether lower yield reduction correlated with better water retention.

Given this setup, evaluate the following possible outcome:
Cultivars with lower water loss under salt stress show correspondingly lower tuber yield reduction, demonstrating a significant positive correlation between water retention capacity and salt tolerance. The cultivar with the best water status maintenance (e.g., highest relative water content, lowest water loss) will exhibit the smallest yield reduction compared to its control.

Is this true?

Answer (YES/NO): NO